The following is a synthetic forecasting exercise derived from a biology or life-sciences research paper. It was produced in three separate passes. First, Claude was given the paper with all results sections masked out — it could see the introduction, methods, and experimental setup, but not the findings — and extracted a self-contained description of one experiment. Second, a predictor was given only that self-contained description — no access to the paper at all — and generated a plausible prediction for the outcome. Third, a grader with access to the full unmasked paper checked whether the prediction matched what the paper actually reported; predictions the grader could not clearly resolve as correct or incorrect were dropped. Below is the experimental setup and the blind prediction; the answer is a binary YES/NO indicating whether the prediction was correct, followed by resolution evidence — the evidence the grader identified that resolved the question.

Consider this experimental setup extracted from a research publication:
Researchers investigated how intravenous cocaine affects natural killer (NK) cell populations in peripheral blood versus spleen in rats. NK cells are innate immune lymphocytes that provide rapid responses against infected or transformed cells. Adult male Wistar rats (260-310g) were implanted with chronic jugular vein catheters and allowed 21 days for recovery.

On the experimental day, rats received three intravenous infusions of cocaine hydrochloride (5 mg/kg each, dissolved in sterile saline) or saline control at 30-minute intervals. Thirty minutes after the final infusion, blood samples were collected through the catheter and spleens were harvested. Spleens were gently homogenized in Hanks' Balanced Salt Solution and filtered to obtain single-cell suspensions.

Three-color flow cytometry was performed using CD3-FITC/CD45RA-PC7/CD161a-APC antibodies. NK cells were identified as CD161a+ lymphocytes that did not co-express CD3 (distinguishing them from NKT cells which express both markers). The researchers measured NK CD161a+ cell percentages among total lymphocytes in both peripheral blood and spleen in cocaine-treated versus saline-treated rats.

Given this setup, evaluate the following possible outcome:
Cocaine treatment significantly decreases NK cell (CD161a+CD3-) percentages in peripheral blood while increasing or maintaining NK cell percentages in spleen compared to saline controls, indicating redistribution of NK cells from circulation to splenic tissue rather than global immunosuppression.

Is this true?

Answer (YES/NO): NO